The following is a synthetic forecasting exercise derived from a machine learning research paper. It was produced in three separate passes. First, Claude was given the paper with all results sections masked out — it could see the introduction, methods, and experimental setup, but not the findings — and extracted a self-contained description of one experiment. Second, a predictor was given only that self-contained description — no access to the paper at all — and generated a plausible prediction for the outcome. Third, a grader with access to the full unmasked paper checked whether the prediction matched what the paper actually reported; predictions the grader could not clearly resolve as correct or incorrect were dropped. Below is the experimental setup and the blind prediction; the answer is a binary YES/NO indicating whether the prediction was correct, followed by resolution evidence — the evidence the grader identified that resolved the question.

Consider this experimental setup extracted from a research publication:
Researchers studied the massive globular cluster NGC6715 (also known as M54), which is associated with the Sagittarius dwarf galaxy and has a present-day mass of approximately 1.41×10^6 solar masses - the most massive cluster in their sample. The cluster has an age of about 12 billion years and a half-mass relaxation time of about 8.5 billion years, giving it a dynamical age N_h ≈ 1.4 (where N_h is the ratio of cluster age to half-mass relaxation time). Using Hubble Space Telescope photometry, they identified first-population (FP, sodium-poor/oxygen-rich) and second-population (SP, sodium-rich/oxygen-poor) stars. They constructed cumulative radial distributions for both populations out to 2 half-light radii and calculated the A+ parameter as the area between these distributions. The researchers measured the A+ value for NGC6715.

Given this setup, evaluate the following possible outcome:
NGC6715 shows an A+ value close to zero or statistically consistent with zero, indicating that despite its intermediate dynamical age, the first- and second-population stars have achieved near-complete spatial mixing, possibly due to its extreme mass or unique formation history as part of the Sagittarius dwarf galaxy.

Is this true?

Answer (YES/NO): NO